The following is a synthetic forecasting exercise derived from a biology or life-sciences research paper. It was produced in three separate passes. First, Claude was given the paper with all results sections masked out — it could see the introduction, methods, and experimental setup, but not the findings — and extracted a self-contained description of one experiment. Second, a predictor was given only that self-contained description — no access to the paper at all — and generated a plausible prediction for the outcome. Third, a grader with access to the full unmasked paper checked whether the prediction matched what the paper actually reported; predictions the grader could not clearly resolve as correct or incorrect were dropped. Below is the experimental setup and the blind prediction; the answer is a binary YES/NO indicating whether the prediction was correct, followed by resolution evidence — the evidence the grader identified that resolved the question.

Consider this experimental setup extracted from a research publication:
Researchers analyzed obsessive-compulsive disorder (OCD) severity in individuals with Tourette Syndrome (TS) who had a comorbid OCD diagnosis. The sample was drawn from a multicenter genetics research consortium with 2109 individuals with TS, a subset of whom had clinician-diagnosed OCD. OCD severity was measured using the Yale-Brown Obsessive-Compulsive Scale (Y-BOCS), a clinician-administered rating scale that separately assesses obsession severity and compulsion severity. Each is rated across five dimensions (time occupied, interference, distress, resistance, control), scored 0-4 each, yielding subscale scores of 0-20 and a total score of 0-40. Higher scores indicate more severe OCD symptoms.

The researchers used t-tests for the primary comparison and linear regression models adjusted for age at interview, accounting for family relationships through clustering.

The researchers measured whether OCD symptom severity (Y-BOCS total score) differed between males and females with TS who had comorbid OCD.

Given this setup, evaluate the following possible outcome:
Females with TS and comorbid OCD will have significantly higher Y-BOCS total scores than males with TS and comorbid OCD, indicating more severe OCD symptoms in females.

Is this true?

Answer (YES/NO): NO